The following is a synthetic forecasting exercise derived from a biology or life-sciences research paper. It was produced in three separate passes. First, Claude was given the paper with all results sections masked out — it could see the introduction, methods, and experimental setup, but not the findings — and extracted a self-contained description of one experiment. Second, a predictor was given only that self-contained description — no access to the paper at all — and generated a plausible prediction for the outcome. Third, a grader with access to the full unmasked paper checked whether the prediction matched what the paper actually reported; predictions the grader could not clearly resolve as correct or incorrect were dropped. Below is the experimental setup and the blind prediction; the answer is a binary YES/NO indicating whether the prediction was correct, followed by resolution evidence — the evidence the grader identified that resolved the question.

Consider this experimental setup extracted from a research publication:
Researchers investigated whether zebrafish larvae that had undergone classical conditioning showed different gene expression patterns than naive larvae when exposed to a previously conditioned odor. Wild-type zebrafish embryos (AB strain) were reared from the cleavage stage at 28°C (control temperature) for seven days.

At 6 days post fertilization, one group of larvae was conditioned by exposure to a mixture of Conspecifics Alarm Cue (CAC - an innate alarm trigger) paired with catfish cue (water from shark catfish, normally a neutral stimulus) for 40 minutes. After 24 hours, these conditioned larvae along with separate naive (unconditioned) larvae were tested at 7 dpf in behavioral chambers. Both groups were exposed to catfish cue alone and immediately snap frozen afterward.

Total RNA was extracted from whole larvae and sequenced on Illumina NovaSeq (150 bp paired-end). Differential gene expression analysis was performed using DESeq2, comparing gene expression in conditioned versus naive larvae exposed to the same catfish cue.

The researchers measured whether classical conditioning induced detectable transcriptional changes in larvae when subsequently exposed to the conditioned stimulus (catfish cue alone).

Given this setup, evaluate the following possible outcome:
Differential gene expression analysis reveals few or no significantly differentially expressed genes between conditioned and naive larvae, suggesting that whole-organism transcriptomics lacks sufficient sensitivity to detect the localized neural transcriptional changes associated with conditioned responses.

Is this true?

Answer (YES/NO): YES